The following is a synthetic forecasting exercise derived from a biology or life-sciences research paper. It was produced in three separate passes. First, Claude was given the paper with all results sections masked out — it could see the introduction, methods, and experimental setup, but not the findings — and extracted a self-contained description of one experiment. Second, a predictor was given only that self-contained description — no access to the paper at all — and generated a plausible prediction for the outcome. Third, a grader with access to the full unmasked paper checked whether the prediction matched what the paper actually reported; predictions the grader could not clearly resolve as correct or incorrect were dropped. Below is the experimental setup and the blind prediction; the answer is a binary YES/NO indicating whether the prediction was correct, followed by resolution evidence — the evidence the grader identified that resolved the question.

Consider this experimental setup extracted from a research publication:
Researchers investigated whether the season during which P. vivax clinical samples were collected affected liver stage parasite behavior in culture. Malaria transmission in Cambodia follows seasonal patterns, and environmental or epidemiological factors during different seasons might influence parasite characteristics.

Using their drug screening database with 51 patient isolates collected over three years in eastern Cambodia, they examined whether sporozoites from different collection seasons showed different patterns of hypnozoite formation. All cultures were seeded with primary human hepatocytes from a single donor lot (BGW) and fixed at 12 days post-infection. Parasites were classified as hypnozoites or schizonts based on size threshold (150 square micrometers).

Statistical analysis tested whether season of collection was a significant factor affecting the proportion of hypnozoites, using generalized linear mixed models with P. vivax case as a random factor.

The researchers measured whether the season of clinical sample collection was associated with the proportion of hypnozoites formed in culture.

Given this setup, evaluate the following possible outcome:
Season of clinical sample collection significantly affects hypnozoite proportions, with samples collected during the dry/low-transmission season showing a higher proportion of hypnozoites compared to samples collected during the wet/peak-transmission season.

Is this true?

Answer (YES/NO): NO